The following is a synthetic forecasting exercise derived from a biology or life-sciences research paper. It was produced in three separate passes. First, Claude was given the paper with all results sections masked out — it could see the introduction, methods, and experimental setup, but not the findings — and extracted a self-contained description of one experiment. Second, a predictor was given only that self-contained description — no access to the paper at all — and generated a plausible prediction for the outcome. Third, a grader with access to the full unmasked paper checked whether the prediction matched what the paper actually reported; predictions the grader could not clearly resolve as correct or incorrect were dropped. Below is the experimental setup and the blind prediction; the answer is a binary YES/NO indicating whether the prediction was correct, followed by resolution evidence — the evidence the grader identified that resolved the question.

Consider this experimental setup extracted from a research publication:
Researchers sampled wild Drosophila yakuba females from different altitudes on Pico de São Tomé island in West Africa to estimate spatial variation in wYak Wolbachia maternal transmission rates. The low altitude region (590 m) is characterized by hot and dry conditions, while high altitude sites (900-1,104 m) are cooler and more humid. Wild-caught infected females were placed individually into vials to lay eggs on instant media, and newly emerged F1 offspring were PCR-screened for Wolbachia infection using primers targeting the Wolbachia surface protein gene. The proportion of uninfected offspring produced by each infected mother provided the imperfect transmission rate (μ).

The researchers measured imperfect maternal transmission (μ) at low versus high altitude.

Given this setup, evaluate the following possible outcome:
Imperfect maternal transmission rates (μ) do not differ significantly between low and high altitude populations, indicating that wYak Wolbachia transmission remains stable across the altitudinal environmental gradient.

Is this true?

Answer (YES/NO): NO